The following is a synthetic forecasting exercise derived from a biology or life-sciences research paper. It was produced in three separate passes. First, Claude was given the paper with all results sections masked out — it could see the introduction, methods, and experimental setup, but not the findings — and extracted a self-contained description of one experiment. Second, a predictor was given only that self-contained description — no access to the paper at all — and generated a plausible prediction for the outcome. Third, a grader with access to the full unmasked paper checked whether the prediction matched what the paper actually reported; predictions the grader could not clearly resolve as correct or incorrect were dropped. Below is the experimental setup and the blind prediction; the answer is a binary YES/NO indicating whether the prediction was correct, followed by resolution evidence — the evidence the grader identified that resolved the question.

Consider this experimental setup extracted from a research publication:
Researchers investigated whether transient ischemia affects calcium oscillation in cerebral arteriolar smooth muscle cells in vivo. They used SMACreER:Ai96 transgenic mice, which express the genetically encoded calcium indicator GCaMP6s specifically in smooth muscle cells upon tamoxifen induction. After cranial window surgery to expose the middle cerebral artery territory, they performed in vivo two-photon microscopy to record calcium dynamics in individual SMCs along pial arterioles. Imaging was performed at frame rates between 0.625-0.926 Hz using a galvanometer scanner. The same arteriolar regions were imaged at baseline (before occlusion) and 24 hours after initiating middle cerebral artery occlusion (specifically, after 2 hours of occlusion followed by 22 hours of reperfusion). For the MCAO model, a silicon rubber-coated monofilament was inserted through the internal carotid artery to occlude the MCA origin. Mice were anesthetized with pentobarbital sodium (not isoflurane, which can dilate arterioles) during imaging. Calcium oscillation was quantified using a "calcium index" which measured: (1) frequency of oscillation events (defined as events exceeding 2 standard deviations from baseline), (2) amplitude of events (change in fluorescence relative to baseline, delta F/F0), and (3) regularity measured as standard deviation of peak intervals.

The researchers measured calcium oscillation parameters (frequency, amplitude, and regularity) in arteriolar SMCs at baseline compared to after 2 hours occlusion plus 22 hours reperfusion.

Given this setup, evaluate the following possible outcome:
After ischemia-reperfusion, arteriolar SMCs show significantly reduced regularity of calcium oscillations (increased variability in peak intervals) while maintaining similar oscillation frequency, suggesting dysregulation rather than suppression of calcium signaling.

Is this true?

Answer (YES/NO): NO